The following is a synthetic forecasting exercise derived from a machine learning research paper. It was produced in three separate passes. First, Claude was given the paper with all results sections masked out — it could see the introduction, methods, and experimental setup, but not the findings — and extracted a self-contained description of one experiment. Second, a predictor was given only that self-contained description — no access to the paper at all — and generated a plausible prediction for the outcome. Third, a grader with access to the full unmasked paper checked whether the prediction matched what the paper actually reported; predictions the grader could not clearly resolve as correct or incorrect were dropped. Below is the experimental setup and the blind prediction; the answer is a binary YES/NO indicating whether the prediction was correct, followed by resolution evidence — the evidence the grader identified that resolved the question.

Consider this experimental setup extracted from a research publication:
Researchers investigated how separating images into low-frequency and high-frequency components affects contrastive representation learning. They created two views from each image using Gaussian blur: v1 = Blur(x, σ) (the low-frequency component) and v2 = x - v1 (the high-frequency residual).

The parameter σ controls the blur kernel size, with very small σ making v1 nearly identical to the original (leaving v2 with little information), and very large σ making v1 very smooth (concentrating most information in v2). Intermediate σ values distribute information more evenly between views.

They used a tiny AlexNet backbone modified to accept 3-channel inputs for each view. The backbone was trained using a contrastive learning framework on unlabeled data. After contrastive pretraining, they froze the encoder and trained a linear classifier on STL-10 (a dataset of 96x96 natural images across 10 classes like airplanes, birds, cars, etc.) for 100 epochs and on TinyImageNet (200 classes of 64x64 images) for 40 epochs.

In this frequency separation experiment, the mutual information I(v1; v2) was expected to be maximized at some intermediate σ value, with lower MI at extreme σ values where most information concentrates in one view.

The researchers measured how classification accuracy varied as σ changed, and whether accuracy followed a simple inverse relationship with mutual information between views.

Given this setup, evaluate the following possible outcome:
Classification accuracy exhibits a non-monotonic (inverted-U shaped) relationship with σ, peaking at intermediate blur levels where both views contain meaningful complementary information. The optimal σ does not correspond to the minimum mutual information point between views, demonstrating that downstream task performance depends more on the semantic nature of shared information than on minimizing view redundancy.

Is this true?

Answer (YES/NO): YES